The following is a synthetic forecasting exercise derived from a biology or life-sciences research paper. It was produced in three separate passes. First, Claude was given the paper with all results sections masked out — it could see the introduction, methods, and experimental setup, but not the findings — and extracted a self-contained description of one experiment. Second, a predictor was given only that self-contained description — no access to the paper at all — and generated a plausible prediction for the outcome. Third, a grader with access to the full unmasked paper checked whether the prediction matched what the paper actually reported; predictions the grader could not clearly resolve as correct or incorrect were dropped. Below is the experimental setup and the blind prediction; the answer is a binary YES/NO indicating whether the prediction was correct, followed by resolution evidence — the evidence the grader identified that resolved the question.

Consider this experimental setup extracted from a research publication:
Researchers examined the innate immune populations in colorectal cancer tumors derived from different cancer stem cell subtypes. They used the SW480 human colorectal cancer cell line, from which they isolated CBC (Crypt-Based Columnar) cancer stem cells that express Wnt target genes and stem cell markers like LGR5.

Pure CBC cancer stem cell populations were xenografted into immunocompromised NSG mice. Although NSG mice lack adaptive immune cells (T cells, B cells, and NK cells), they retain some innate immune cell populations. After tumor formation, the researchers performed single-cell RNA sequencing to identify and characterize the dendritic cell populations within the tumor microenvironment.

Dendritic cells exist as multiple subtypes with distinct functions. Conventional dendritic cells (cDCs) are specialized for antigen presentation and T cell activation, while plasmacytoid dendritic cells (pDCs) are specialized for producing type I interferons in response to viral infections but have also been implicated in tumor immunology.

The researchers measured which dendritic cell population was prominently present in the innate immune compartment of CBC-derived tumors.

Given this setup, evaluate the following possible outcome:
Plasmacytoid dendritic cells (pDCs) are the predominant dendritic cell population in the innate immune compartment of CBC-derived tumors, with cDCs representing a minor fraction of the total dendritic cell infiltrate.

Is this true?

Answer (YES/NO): YES